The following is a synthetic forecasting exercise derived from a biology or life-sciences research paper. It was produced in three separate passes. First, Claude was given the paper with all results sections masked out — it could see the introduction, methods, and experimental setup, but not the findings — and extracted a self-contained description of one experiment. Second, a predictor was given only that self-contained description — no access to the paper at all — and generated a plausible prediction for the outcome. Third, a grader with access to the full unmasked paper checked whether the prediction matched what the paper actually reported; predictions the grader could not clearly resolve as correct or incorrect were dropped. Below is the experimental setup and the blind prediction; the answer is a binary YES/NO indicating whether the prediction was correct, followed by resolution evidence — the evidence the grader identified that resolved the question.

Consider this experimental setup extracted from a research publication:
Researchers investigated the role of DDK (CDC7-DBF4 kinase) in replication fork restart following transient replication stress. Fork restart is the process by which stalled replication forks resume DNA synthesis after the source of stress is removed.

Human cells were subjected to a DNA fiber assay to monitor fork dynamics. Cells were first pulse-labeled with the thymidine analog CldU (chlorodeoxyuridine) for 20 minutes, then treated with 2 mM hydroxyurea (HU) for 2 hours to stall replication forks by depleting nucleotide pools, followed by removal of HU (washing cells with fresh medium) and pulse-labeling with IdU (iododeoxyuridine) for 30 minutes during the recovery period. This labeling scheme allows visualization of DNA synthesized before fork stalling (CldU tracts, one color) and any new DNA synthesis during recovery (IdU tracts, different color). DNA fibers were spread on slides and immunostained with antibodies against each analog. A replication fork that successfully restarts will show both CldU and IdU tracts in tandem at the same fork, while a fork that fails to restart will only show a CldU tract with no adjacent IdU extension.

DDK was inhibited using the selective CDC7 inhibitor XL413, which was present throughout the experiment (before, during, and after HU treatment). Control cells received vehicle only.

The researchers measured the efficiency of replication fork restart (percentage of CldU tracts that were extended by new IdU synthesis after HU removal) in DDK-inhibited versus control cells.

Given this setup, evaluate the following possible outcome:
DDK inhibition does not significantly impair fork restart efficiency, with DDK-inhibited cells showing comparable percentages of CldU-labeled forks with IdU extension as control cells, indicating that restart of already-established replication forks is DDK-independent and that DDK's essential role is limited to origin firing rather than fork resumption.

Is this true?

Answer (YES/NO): NO